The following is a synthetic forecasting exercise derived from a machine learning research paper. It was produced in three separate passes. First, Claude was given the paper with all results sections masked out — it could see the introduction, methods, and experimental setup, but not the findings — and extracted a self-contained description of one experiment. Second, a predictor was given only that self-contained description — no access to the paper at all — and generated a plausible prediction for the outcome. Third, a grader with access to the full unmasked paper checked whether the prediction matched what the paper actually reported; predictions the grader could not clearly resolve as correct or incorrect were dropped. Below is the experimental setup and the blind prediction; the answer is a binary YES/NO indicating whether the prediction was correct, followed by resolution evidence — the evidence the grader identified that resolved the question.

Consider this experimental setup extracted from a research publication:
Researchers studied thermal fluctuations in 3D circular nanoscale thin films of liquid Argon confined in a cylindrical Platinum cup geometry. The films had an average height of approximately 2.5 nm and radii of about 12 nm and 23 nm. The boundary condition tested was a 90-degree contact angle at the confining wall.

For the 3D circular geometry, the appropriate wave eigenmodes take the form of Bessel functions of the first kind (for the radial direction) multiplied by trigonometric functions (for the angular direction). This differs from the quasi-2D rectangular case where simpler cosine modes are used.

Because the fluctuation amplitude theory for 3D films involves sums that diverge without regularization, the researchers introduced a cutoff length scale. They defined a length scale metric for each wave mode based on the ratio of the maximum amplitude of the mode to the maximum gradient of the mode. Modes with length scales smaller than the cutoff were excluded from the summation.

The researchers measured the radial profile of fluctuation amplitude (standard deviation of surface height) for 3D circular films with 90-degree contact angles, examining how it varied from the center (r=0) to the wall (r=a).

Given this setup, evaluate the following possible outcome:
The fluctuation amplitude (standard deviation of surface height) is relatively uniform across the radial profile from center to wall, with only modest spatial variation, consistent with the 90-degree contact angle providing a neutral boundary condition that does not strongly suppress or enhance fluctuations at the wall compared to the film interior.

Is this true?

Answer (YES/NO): NO